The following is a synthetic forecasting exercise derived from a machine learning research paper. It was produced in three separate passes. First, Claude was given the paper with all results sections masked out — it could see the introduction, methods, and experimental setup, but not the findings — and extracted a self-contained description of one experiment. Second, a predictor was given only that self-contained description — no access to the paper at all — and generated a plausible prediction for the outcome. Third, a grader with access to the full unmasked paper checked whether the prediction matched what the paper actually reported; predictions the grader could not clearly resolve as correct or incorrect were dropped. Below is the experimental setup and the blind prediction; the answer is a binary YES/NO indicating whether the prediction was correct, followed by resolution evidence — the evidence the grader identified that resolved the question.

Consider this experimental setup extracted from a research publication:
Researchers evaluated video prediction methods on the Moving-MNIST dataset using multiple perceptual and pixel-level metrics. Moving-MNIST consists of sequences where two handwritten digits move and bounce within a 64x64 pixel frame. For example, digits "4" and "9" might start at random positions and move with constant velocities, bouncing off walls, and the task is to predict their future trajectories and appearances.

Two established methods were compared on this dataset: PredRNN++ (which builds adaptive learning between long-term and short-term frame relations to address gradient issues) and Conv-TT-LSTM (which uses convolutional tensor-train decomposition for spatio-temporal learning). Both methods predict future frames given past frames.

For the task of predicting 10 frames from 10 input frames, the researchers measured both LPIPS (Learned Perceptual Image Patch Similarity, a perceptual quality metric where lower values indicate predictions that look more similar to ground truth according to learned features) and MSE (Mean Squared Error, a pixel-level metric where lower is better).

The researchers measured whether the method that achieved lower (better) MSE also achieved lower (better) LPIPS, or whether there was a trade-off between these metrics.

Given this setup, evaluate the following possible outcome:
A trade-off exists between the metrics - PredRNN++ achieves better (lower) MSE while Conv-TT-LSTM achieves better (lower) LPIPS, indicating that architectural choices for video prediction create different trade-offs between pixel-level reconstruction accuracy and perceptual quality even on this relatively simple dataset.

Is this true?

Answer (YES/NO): YES